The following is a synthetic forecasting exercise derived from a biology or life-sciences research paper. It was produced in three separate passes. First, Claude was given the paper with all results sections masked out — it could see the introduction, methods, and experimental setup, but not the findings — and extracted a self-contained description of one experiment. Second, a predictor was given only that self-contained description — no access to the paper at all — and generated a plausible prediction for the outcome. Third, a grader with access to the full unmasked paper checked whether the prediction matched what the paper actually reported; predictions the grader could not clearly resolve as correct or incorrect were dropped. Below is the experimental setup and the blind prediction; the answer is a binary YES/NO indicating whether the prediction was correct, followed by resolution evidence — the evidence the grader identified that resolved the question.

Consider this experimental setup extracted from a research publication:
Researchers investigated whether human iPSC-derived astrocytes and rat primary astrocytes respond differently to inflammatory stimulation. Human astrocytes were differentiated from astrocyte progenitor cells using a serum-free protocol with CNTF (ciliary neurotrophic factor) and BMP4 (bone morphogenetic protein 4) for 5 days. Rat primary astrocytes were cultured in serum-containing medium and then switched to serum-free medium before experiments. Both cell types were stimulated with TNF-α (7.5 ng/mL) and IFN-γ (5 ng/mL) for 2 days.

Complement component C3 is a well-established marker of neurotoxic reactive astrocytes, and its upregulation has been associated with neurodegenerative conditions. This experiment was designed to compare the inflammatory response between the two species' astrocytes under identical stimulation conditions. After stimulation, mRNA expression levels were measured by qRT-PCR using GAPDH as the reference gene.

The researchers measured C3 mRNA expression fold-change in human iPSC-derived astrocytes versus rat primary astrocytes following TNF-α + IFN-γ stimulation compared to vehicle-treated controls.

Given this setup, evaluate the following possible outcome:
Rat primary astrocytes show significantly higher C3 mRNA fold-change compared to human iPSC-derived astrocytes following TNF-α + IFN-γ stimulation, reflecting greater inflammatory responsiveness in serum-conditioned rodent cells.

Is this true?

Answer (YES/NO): NO